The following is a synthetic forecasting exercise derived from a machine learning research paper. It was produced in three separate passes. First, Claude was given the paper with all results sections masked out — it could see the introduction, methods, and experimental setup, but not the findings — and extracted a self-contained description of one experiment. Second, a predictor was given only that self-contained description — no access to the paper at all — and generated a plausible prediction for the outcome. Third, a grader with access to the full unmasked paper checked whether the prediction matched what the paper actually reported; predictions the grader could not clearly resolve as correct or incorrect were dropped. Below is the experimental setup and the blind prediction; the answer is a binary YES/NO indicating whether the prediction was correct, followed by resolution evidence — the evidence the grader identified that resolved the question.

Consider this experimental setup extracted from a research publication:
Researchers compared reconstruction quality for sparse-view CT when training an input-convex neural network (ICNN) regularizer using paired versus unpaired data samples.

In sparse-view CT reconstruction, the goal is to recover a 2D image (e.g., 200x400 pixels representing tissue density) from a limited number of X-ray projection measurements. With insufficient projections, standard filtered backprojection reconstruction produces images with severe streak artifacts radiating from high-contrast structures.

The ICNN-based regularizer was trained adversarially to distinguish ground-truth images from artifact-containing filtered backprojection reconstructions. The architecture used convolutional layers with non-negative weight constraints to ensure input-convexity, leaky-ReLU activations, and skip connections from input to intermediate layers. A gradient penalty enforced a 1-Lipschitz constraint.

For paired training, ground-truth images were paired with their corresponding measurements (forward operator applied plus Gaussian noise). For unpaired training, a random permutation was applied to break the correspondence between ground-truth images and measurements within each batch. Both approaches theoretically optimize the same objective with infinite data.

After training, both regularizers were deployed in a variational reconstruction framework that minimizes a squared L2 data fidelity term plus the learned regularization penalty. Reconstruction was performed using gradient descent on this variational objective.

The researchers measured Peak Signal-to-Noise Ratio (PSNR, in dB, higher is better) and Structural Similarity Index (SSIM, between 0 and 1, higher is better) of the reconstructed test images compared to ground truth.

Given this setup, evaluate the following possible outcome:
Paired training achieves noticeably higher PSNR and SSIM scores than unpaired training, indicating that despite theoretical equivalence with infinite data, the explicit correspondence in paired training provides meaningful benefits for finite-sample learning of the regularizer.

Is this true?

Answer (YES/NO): NO